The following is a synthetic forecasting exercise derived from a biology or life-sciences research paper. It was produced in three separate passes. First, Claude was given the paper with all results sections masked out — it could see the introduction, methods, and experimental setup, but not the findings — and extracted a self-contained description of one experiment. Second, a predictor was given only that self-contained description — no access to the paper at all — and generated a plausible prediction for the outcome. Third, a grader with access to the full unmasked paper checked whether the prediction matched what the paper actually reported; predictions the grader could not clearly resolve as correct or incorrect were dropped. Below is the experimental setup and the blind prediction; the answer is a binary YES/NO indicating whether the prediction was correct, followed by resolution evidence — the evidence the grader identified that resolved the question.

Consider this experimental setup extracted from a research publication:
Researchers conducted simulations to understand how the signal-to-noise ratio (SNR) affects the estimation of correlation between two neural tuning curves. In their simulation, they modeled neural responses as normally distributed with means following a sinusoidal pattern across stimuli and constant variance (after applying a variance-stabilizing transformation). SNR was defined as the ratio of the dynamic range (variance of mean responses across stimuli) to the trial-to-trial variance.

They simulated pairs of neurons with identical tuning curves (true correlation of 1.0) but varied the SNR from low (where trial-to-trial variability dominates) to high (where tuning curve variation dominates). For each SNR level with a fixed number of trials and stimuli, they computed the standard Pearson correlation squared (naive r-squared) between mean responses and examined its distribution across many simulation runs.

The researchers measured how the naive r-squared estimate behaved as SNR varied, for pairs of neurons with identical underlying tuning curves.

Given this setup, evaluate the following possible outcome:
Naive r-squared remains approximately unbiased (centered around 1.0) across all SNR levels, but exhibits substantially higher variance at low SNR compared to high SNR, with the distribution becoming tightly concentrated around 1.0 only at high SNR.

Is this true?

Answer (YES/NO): NO